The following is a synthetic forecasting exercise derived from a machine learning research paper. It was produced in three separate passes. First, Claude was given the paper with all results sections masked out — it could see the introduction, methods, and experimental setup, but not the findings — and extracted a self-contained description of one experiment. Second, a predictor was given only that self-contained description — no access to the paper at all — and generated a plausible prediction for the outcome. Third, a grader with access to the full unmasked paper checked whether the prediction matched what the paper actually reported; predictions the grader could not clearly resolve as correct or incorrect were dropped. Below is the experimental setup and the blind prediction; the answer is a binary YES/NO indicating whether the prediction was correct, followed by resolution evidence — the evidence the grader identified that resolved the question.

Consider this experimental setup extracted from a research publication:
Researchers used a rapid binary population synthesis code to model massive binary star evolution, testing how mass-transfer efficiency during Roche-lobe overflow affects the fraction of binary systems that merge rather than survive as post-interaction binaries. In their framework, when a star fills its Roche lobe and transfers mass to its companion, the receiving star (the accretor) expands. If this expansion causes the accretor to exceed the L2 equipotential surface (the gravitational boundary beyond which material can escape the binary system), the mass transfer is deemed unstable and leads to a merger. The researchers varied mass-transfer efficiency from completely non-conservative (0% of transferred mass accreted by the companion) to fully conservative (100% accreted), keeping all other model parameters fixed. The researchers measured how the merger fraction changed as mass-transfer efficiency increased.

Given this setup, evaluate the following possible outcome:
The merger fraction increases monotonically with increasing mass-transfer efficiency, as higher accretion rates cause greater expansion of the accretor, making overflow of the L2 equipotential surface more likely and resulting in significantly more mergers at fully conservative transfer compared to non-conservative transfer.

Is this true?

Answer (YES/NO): YES